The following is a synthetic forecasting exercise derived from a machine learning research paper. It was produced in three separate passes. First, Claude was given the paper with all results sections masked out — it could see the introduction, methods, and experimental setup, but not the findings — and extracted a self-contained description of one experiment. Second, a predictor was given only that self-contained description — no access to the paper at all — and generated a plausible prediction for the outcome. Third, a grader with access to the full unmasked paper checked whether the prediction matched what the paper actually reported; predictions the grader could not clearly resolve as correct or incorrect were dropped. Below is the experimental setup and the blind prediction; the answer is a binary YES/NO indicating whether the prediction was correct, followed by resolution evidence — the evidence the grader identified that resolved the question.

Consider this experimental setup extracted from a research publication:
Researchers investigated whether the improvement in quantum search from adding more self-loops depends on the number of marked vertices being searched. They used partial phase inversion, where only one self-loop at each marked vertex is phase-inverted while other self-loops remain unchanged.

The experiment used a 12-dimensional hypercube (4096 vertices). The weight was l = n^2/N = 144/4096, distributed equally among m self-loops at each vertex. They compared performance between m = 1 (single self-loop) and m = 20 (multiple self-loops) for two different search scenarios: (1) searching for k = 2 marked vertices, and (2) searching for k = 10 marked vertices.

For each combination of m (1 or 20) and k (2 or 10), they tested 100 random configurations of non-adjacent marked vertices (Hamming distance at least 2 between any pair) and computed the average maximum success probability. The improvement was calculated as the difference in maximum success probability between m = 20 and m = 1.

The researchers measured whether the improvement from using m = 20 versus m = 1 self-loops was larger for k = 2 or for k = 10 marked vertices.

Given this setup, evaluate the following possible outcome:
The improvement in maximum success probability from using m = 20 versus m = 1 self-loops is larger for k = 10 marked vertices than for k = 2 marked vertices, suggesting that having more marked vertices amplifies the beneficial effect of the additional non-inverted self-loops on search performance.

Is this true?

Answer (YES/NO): NO